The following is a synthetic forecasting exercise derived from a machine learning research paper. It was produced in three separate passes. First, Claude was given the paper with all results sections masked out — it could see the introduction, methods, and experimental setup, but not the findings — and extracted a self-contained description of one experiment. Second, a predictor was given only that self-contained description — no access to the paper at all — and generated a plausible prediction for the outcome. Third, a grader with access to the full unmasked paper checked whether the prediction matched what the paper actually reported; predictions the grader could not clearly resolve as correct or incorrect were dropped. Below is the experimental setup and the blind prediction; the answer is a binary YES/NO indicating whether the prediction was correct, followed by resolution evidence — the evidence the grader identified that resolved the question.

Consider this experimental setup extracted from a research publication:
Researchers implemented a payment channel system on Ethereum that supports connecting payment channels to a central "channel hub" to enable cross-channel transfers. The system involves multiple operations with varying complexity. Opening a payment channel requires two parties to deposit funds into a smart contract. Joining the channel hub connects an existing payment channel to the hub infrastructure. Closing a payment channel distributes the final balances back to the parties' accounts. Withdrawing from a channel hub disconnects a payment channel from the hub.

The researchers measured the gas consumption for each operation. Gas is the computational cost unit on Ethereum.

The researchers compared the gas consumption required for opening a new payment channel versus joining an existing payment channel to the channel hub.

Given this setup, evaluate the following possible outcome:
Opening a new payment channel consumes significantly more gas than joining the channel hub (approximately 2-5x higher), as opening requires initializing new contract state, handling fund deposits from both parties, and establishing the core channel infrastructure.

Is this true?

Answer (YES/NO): NO